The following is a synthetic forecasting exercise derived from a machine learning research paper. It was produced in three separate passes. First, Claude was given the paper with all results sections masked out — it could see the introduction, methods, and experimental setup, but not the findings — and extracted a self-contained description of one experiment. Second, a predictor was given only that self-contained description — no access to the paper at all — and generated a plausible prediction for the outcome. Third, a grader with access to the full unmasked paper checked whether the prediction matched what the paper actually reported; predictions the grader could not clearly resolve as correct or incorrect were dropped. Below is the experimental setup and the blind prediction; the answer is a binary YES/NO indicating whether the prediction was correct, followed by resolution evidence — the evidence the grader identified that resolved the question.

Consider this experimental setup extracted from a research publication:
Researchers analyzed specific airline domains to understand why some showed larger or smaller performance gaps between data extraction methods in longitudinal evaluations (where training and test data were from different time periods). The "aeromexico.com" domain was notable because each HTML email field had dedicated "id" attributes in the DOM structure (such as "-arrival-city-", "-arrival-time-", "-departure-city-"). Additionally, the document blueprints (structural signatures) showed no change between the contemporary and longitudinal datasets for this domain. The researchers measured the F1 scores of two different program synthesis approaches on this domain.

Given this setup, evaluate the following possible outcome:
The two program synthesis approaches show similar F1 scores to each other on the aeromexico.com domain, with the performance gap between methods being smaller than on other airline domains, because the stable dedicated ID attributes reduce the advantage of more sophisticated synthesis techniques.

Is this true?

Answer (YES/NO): YES